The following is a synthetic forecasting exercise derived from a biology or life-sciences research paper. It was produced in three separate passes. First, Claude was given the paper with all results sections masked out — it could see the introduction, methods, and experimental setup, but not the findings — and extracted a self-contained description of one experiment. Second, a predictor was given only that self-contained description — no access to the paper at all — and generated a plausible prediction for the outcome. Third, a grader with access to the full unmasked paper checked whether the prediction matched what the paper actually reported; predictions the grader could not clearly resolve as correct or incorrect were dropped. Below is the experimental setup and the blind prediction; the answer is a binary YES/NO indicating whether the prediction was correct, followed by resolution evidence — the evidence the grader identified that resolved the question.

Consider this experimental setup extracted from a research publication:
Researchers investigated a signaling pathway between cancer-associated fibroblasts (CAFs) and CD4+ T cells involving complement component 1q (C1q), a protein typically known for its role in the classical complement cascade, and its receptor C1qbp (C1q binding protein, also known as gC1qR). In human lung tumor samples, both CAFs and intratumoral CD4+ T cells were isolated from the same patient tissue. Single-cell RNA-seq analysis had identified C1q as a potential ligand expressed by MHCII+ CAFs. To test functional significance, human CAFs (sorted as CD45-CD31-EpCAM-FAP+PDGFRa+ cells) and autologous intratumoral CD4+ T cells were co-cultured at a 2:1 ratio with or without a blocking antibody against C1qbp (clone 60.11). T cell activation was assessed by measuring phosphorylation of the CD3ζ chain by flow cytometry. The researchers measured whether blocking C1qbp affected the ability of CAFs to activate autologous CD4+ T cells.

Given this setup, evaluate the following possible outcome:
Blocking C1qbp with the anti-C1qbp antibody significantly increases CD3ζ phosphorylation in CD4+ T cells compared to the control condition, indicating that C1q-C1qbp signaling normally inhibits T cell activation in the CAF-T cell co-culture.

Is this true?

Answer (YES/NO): NO